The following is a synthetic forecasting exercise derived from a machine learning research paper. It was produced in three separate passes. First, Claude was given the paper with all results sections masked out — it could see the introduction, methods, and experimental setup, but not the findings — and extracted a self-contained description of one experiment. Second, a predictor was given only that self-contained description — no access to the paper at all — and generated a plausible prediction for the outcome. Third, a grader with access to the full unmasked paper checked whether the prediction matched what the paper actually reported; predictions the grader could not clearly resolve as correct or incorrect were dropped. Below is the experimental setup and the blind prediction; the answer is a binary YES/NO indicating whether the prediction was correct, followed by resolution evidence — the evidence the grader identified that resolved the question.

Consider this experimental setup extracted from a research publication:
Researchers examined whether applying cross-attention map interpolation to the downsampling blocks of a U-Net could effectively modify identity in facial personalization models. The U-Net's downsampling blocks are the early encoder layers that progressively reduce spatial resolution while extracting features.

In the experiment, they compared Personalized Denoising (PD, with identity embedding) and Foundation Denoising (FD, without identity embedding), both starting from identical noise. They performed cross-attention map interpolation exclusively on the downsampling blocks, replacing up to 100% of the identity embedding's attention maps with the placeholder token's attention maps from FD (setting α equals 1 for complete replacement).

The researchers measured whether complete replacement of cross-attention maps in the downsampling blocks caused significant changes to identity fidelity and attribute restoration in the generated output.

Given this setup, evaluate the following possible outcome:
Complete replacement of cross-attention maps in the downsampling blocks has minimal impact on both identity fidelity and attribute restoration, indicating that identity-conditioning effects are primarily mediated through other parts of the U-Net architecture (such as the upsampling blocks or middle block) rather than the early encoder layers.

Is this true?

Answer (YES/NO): YES